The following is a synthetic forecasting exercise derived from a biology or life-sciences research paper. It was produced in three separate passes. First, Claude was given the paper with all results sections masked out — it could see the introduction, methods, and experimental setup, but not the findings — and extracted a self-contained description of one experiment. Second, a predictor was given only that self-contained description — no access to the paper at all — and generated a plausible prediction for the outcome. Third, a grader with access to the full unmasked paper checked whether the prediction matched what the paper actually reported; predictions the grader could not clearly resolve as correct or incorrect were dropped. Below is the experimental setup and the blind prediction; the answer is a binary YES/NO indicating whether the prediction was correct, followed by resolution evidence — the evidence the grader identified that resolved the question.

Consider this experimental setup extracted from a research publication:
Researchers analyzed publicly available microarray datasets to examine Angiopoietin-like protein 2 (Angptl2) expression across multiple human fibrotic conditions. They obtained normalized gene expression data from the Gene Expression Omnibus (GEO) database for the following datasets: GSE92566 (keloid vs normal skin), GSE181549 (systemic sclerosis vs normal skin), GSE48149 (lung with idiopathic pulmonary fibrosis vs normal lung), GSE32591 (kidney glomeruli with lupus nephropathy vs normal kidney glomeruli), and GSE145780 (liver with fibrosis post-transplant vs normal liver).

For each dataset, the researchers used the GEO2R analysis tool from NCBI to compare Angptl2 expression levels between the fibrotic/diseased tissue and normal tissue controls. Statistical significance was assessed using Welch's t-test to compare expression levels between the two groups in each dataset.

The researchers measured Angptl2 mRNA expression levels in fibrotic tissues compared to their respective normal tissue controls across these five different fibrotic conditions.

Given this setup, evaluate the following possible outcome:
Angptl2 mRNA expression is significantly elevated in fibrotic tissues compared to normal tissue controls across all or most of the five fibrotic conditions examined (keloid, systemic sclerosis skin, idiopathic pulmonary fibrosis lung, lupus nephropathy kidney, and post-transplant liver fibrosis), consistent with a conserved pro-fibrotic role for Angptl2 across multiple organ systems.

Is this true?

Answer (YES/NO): YES